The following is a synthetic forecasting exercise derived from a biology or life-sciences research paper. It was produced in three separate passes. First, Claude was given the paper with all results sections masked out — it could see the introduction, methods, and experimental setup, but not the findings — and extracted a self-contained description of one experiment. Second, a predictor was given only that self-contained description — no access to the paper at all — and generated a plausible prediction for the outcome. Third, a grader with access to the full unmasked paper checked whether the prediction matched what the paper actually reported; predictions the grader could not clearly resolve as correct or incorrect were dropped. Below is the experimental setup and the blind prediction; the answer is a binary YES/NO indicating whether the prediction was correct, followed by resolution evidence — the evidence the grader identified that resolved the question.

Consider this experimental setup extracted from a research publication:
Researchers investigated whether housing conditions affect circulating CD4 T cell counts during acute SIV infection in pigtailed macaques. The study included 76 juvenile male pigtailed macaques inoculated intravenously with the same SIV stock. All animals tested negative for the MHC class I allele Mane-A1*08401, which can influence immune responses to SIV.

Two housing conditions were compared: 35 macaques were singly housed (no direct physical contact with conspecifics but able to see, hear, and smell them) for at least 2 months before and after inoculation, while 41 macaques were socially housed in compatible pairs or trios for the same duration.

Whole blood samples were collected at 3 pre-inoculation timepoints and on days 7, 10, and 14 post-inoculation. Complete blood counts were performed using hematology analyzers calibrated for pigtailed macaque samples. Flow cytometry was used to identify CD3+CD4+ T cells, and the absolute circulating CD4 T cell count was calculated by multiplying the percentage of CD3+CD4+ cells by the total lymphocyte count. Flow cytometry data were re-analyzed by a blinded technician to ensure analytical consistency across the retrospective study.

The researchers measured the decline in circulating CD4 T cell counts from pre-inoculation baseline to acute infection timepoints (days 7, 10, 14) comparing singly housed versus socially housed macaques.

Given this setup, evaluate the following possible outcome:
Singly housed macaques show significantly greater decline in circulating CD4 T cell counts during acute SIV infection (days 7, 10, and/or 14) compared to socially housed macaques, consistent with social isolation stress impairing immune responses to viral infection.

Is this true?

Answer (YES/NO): YES